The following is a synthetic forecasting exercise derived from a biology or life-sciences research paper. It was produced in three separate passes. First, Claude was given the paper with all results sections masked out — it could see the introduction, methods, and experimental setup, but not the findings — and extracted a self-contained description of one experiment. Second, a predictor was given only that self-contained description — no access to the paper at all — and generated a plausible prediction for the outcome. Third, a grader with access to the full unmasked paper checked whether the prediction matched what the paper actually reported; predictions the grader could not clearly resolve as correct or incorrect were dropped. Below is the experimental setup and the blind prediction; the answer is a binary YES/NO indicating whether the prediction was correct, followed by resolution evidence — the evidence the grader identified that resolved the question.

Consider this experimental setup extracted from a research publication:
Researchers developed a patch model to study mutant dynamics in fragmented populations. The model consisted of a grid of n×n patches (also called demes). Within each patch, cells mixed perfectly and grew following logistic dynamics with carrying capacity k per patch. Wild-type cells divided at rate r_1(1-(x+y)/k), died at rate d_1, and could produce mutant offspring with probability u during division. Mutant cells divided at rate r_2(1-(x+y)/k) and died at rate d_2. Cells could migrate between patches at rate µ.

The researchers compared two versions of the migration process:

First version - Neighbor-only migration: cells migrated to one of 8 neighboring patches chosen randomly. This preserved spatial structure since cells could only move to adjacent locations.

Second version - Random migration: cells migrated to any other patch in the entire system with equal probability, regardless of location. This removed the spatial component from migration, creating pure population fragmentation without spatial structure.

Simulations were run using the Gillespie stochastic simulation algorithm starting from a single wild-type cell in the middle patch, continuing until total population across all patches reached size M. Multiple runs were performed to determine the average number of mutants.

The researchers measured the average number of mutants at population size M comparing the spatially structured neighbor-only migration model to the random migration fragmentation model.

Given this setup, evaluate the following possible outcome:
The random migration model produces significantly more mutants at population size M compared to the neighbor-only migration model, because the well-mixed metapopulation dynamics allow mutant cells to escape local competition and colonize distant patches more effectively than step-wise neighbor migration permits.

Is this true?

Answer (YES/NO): NO